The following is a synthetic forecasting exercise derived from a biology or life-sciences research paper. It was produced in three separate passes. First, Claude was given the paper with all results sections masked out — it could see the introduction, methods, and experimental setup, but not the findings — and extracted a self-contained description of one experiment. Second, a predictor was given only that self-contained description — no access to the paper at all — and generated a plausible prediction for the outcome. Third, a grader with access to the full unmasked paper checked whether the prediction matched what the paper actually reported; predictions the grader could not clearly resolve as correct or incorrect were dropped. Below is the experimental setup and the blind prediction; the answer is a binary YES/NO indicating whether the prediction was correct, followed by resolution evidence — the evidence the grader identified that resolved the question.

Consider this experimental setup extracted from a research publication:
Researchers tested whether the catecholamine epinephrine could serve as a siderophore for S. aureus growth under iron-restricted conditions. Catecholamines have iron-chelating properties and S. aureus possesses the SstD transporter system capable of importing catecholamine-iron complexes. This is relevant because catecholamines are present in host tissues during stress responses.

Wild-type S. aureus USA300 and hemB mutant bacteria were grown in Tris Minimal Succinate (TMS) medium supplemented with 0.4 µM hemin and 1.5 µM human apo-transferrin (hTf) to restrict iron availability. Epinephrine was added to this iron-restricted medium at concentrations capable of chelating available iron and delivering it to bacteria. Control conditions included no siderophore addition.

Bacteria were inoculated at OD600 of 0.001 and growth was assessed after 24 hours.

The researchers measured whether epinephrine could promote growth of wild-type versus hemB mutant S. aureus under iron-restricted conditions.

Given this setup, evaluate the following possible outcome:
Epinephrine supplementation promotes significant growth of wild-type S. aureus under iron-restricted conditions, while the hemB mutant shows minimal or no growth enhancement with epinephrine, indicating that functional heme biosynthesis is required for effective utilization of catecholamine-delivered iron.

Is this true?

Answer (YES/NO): YES